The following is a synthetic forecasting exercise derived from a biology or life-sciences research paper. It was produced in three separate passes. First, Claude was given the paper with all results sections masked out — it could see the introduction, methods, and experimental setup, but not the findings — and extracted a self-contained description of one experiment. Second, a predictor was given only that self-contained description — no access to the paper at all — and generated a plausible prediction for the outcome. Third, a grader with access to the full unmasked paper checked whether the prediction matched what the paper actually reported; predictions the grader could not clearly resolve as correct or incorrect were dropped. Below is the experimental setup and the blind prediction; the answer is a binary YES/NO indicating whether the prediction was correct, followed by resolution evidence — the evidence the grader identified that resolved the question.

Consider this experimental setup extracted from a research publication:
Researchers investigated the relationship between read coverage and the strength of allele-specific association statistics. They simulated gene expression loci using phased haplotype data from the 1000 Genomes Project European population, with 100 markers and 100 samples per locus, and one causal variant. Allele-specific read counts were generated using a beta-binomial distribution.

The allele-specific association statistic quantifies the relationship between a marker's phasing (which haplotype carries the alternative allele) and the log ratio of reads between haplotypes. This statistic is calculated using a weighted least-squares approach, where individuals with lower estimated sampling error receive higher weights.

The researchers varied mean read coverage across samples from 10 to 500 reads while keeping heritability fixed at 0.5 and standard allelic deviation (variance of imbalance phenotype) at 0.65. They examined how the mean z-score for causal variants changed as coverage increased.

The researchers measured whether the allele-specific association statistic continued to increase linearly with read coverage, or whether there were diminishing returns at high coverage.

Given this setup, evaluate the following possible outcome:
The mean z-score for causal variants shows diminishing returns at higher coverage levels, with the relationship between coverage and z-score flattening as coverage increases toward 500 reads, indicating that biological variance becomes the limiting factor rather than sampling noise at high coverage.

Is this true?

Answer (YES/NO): YES